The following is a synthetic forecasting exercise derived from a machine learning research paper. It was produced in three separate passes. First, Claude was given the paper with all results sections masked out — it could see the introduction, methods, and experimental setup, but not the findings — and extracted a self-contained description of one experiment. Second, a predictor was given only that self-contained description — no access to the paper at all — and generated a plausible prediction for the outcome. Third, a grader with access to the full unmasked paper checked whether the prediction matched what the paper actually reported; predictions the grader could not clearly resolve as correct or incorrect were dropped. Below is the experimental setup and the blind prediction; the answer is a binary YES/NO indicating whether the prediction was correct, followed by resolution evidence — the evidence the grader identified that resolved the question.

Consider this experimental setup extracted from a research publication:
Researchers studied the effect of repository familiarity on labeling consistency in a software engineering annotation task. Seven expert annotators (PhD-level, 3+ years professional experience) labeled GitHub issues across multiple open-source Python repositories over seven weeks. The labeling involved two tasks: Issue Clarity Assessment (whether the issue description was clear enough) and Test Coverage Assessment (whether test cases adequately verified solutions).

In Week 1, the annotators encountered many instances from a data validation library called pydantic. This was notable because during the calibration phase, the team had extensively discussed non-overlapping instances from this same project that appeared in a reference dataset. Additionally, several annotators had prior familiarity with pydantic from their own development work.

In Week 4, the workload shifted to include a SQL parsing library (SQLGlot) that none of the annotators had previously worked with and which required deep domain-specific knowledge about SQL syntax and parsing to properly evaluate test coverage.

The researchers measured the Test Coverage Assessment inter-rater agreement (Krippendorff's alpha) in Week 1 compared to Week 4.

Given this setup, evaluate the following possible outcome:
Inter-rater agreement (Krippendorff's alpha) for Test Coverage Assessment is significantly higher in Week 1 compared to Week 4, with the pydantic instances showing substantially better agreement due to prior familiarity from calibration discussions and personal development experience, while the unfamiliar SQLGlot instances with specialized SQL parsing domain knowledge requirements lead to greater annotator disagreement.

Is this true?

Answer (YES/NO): YES